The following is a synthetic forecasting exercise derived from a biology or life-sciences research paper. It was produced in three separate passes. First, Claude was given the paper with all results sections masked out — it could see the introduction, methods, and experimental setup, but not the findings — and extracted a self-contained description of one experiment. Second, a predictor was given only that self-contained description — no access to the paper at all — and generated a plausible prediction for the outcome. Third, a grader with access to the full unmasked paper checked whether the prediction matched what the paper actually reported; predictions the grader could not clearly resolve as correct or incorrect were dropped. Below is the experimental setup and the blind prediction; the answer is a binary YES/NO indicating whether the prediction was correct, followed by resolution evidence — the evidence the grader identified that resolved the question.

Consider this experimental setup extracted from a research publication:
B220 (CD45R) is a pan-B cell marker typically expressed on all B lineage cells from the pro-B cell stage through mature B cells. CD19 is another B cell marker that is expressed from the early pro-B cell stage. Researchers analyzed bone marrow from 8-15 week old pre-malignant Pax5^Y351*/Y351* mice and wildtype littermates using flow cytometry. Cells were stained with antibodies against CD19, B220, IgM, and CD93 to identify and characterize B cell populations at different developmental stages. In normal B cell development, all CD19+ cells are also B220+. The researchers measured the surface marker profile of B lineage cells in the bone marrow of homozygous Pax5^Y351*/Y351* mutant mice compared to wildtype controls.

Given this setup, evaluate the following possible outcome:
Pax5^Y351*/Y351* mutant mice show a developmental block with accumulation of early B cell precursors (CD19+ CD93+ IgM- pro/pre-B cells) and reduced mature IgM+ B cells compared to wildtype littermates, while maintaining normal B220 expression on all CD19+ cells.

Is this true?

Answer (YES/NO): NO